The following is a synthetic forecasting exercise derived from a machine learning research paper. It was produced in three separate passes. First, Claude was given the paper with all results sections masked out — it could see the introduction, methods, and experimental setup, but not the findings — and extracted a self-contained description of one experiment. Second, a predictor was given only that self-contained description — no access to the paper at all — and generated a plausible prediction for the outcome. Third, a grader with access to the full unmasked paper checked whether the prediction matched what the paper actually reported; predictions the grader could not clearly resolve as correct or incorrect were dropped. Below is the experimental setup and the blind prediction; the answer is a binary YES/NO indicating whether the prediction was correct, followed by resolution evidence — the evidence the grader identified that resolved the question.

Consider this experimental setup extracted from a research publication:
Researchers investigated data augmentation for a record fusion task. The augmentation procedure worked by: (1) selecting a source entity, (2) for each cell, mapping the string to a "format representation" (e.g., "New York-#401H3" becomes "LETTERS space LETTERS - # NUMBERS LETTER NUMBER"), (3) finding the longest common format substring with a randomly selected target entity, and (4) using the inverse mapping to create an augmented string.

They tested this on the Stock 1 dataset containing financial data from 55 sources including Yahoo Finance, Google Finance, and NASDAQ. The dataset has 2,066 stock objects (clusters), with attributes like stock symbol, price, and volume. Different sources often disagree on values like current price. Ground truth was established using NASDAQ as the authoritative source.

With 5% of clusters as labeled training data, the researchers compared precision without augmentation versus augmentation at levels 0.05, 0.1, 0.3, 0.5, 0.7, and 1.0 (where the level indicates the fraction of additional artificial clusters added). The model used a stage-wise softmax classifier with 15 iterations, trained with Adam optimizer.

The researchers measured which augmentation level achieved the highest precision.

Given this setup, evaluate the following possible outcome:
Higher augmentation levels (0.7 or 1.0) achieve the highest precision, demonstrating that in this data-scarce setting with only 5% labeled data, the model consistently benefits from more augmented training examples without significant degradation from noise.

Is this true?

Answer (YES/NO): NO